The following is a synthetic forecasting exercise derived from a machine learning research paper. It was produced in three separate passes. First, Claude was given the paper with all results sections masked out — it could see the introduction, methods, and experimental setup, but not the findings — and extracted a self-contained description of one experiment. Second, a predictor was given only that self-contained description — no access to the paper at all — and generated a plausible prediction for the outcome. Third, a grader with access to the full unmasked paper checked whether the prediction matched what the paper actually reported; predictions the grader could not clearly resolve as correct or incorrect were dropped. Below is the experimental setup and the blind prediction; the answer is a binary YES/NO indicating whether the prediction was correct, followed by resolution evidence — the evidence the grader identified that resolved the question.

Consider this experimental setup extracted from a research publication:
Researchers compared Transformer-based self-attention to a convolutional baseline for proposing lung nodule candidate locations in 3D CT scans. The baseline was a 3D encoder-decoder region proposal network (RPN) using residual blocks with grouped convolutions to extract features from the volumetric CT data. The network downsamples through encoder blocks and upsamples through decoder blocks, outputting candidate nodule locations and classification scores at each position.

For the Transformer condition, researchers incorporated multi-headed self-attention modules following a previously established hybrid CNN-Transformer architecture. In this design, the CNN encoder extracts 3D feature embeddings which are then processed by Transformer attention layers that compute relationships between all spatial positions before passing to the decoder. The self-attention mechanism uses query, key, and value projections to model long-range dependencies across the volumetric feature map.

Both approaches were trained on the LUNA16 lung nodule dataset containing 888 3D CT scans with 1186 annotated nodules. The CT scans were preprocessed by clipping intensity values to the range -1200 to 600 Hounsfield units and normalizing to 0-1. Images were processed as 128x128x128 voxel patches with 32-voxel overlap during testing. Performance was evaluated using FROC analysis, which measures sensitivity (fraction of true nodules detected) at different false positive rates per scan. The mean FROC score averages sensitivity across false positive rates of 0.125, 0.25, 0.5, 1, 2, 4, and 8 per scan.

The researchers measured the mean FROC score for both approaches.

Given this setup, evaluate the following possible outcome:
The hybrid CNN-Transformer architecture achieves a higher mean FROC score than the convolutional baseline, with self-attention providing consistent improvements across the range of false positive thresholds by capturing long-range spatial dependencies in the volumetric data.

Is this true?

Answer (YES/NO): NO